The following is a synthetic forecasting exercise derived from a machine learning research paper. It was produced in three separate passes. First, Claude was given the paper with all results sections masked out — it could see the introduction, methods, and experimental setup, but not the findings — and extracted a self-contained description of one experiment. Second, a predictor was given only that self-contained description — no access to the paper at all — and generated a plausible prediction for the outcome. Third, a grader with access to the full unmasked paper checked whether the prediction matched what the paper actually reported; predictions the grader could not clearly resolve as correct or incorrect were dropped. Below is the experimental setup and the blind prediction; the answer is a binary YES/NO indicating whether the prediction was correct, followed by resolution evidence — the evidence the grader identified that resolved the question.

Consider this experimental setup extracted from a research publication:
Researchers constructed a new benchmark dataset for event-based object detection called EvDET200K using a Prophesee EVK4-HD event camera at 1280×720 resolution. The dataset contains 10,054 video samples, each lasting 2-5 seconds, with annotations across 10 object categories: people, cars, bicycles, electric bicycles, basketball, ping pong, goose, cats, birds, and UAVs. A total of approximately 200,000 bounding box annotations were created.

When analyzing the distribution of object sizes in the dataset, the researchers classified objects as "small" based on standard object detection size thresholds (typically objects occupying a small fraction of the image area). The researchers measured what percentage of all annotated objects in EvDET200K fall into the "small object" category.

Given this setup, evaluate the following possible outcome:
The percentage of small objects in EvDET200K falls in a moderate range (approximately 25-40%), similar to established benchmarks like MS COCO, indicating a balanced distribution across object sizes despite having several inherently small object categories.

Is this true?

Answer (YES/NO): NO